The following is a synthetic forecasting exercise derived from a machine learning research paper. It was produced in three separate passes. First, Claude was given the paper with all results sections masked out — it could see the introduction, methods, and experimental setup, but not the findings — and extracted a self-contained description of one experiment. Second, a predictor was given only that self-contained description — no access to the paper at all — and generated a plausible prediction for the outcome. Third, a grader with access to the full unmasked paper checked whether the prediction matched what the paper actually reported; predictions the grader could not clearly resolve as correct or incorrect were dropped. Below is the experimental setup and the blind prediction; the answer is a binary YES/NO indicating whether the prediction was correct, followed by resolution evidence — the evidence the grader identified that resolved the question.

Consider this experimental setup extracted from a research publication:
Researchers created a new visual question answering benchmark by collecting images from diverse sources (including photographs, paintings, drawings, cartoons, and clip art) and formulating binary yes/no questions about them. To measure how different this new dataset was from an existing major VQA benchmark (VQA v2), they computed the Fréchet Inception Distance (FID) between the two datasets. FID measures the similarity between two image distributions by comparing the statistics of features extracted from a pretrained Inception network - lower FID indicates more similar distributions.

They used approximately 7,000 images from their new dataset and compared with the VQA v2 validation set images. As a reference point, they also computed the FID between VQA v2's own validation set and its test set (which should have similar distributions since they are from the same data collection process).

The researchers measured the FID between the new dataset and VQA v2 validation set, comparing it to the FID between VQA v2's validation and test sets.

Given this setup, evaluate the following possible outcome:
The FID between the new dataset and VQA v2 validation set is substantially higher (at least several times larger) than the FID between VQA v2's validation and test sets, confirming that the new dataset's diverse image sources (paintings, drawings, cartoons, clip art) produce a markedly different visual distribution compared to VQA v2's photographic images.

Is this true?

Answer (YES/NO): NO